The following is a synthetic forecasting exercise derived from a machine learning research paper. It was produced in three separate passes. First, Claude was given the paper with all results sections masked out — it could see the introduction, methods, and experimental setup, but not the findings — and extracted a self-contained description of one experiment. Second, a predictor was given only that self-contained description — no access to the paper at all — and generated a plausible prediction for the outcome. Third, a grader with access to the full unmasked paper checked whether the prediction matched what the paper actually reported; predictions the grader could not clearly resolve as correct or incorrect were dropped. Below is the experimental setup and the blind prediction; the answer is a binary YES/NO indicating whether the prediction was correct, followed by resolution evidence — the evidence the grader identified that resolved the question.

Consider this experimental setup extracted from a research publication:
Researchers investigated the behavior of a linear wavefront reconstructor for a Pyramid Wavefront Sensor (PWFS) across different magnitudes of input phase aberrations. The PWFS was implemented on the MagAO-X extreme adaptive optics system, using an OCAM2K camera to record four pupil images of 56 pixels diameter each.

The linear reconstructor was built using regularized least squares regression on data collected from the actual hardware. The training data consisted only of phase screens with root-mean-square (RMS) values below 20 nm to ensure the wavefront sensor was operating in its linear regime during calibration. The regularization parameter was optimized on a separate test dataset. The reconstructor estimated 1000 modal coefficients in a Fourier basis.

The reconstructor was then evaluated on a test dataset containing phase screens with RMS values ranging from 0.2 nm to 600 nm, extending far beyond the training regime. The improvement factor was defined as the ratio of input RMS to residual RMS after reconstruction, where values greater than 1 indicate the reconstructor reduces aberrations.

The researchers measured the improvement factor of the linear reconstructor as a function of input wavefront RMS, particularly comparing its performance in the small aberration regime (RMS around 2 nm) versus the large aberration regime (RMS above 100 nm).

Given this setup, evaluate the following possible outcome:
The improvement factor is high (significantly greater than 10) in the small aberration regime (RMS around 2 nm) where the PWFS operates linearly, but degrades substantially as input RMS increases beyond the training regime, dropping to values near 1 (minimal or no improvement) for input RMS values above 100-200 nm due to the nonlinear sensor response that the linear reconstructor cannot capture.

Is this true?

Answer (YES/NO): NO